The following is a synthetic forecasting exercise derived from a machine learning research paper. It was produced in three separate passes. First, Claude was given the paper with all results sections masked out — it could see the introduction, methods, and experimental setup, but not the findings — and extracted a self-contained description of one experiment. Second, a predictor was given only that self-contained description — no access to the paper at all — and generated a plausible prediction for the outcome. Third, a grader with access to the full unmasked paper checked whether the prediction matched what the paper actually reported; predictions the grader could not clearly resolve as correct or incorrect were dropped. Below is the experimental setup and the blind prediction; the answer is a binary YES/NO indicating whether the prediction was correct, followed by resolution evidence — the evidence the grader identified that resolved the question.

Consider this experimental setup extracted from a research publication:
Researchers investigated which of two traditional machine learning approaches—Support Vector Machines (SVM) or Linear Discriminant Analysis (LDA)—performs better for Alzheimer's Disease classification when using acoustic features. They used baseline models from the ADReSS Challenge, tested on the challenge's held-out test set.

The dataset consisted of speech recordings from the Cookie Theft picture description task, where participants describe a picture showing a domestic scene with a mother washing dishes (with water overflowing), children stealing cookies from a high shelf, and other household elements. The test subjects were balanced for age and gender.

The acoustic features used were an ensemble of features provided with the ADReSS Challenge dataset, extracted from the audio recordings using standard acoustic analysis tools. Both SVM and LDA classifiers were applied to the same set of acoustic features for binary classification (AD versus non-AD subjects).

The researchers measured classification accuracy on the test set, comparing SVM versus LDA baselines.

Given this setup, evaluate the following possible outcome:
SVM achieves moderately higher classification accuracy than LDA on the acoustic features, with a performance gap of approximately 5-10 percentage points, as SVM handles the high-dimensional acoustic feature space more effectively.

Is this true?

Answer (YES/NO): NO